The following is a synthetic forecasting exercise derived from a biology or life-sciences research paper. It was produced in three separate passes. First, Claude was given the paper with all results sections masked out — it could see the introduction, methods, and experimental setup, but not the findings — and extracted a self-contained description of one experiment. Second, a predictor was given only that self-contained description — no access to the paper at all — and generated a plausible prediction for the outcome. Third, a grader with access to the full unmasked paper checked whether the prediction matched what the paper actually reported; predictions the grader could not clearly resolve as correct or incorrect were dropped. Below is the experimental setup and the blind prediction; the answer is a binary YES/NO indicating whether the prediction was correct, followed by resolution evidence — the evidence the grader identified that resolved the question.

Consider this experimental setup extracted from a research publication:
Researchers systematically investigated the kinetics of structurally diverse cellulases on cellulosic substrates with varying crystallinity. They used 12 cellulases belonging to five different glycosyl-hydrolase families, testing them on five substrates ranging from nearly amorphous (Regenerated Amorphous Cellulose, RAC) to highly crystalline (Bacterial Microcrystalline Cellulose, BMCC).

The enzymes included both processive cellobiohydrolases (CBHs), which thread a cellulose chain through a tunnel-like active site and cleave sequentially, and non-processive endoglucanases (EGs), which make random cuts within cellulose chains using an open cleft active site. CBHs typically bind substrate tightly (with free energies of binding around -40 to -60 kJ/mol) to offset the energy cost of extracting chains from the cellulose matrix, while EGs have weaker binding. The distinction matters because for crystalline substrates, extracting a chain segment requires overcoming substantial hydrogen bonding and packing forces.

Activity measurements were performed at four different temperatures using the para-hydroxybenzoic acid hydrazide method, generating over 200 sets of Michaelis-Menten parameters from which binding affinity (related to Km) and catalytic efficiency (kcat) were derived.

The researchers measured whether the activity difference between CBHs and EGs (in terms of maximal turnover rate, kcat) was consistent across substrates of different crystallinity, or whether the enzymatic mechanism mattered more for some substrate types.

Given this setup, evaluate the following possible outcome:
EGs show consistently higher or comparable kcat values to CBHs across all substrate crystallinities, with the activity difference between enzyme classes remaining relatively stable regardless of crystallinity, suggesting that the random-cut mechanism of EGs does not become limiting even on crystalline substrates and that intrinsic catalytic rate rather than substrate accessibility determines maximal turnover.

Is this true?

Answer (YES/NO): NO